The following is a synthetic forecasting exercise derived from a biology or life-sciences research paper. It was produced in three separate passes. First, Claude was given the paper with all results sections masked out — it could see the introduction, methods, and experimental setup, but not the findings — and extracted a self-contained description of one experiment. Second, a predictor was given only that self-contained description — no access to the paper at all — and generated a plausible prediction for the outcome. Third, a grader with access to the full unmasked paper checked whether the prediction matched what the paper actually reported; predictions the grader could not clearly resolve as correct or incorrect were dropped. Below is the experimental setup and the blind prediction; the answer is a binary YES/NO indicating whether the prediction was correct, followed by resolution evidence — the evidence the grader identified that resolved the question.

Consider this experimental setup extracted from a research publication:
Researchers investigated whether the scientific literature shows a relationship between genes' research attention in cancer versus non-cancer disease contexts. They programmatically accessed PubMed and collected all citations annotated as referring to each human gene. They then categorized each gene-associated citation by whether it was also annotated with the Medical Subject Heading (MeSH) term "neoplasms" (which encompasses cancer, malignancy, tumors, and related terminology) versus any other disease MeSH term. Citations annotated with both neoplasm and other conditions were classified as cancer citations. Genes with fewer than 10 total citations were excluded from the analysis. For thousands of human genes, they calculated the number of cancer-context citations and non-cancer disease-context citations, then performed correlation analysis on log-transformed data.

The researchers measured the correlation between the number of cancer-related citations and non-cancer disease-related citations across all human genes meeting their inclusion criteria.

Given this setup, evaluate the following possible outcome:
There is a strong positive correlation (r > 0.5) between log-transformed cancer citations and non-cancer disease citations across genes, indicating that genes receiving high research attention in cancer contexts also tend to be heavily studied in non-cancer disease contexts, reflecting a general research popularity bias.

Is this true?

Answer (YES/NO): YES